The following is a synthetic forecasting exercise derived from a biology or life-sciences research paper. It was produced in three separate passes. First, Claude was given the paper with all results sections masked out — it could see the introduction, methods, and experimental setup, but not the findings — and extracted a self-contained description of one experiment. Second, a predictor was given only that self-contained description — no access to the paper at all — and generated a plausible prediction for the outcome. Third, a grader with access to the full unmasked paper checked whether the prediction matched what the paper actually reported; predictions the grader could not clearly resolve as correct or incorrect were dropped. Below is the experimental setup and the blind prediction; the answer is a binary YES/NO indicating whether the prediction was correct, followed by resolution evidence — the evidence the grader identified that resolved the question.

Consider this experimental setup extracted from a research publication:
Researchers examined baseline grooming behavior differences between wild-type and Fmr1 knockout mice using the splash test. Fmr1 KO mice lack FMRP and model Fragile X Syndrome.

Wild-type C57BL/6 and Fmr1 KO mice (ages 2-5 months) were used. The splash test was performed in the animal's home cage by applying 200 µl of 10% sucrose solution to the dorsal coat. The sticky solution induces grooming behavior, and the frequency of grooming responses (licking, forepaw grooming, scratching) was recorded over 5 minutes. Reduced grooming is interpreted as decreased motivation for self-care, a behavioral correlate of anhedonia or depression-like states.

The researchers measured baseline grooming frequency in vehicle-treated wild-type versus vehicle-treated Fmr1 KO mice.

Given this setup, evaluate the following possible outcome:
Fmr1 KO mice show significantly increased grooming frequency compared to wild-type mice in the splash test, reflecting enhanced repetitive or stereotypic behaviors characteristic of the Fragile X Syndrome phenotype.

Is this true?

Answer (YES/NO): NO